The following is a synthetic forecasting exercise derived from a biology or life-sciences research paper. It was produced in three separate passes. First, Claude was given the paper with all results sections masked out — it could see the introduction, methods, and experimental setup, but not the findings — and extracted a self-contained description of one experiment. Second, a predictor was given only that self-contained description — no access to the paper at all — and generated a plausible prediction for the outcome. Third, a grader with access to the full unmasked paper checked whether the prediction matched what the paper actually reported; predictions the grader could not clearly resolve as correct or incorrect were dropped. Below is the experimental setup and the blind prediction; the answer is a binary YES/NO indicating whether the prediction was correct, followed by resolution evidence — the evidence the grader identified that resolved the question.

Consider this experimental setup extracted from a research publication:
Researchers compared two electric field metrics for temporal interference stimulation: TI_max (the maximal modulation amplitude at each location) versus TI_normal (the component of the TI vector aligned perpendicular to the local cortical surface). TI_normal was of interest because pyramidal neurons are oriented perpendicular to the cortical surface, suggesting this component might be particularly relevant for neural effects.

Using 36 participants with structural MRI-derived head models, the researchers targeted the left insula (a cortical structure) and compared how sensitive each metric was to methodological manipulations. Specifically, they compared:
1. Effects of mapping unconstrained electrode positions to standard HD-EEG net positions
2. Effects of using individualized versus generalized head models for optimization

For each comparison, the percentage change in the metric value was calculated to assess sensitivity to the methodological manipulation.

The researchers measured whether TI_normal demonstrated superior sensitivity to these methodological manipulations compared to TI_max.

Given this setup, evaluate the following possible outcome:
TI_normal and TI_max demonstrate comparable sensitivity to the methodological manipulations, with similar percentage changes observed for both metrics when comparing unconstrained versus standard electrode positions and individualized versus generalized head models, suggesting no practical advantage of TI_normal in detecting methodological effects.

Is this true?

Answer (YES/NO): NO